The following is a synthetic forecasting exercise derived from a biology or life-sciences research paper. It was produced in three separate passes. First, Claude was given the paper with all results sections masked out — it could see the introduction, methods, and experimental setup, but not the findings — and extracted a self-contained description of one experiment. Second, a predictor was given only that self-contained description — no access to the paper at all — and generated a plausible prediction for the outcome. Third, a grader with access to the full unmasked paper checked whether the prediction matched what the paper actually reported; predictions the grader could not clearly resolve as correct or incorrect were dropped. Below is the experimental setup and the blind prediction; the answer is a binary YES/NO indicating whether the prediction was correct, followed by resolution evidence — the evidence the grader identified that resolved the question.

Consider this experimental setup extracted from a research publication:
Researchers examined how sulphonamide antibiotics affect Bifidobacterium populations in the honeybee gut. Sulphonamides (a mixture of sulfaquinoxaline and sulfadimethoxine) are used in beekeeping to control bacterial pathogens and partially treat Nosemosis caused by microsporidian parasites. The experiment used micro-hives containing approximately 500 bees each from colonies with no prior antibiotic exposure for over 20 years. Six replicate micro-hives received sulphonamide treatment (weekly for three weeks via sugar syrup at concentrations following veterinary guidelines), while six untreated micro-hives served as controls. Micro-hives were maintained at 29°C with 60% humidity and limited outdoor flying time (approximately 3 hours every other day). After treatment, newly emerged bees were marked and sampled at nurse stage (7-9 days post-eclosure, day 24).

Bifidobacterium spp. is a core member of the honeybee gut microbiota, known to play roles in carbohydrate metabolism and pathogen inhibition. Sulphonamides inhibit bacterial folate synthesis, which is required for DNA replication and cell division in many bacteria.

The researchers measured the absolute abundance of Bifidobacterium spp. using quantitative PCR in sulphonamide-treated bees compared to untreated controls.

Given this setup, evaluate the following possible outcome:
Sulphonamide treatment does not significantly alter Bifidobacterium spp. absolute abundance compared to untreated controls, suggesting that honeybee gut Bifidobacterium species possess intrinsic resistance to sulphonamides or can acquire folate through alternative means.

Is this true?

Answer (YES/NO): YES